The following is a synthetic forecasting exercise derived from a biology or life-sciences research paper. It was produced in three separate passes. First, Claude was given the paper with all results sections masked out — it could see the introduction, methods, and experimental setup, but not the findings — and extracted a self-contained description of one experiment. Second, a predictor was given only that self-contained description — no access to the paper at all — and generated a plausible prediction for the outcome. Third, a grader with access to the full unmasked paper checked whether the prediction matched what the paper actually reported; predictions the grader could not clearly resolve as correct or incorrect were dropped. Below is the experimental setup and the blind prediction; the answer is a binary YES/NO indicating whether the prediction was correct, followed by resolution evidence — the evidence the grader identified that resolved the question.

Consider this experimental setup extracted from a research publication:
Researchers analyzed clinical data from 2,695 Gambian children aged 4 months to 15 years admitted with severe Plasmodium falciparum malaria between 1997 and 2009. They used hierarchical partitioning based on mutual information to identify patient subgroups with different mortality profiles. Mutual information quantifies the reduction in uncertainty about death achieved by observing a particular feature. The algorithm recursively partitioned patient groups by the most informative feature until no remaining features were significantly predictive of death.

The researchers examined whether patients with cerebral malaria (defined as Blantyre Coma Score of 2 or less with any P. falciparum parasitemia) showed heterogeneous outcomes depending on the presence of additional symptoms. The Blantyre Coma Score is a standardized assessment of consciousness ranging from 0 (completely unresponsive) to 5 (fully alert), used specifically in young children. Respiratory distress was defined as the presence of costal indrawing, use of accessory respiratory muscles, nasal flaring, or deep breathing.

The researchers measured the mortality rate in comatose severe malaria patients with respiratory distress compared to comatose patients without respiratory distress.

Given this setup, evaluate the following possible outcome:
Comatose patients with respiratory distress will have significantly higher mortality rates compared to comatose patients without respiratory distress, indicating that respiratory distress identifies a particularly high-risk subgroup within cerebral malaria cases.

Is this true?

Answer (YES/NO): YES